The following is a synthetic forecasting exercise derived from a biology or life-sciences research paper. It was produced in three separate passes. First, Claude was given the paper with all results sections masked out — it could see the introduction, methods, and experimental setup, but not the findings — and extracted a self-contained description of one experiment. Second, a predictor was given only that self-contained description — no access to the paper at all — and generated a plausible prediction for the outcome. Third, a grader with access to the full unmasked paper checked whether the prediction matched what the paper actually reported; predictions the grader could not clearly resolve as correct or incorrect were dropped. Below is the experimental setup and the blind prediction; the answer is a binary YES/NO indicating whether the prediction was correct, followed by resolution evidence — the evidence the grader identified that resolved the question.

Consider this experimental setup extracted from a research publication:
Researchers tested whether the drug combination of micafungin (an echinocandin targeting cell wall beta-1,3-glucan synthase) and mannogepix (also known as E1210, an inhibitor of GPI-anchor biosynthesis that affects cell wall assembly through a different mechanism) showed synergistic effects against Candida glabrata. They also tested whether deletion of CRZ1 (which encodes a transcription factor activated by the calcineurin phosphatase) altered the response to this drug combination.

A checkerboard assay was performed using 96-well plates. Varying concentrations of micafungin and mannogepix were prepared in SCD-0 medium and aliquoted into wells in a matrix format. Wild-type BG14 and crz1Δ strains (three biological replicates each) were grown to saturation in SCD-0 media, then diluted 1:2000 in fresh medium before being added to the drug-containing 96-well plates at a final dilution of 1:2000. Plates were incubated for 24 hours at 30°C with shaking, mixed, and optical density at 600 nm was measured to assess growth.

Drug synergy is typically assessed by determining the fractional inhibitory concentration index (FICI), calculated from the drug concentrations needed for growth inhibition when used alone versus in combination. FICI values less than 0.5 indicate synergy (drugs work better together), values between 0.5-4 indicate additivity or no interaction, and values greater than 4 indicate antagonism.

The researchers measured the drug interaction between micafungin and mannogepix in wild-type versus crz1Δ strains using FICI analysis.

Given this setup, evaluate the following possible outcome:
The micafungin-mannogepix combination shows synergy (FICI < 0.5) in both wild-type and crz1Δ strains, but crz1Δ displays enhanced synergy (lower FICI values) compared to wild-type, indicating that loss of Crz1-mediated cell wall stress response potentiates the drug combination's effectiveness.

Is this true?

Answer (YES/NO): NO